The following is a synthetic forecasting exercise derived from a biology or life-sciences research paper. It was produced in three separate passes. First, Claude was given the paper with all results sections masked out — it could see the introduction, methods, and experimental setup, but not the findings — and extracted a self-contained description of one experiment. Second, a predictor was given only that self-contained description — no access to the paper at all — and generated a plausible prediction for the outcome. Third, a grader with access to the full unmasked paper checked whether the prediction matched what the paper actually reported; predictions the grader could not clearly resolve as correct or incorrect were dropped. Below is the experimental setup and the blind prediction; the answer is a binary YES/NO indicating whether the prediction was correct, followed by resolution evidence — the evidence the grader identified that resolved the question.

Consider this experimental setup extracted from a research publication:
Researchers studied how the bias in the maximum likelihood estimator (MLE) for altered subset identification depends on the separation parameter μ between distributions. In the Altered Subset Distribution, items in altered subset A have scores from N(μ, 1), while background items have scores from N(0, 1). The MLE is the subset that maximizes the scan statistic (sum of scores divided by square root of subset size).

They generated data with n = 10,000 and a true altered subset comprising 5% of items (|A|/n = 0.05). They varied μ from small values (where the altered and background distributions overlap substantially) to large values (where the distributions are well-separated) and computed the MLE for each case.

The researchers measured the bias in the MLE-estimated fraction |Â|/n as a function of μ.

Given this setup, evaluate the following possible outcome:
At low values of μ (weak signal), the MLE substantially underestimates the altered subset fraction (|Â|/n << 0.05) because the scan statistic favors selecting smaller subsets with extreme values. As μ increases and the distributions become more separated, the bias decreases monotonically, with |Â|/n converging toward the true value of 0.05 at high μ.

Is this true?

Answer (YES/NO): NO